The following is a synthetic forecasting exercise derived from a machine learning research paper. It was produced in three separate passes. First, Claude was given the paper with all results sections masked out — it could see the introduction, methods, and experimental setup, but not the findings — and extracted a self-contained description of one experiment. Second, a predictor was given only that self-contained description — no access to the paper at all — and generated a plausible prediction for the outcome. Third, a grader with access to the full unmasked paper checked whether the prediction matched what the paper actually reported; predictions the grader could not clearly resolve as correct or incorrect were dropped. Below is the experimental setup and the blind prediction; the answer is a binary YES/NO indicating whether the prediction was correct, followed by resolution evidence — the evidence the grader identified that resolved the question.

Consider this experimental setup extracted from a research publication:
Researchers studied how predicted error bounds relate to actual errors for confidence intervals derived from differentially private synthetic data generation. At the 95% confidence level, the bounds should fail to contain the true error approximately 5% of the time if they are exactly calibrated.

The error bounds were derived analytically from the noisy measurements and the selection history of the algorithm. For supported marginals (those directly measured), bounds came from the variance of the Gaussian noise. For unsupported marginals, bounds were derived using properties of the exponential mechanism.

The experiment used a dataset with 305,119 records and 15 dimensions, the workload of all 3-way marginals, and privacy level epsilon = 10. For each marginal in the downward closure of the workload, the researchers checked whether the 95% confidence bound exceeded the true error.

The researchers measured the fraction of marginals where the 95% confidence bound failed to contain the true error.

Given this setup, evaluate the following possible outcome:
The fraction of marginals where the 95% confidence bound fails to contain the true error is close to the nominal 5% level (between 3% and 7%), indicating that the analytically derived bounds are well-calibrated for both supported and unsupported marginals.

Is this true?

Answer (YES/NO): NO